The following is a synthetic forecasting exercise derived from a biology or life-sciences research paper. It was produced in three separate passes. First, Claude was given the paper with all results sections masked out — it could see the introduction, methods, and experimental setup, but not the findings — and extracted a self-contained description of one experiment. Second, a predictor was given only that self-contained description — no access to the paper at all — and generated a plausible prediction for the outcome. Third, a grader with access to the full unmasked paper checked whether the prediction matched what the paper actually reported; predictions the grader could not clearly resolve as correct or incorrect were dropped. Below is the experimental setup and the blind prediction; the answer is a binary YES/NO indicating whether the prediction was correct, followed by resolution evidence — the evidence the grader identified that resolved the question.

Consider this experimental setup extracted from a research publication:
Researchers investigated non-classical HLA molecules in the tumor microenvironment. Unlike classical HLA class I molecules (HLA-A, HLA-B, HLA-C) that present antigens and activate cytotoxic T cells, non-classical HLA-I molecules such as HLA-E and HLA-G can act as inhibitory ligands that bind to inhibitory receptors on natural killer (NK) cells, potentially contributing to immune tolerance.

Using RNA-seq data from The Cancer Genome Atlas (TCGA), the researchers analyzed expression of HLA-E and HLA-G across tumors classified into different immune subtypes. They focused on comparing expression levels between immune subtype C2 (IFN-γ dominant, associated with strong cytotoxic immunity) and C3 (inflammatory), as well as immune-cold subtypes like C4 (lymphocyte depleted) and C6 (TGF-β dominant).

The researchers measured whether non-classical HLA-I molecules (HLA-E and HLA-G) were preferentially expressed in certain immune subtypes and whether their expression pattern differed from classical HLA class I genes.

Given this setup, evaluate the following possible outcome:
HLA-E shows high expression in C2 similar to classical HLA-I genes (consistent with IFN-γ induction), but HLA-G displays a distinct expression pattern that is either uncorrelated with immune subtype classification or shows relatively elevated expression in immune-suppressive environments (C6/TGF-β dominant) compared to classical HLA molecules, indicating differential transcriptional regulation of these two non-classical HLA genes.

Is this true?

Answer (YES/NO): YES